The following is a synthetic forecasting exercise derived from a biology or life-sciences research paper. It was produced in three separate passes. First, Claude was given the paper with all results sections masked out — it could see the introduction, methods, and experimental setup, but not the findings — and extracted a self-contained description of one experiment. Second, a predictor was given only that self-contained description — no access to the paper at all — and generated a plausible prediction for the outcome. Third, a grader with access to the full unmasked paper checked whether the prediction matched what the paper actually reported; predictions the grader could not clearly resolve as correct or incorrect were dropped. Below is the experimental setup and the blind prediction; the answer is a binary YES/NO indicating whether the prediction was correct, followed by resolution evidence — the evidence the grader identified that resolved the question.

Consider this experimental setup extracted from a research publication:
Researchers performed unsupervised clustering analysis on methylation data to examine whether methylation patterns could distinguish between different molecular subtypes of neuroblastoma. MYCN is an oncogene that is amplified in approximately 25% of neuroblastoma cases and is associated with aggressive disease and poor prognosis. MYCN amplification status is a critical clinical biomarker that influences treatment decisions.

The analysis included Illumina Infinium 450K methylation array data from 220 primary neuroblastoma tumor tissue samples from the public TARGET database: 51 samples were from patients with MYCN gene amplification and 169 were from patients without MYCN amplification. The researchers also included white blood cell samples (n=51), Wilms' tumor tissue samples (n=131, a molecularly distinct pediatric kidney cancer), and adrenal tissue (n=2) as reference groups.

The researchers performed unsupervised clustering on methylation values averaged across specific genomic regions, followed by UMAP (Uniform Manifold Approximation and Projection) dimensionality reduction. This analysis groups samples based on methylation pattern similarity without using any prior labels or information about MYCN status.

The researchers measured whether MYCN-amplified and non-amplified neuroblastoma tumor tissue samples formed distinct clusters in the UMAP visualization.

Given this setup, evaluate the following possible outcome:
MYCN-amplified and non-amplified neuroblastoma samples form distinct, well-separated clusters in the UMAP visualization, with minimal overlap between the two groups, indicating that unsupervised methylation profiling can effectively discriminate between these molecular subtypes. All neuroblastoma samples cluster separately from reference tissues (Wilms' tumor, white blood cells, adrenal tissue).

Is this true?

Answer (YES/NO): NO